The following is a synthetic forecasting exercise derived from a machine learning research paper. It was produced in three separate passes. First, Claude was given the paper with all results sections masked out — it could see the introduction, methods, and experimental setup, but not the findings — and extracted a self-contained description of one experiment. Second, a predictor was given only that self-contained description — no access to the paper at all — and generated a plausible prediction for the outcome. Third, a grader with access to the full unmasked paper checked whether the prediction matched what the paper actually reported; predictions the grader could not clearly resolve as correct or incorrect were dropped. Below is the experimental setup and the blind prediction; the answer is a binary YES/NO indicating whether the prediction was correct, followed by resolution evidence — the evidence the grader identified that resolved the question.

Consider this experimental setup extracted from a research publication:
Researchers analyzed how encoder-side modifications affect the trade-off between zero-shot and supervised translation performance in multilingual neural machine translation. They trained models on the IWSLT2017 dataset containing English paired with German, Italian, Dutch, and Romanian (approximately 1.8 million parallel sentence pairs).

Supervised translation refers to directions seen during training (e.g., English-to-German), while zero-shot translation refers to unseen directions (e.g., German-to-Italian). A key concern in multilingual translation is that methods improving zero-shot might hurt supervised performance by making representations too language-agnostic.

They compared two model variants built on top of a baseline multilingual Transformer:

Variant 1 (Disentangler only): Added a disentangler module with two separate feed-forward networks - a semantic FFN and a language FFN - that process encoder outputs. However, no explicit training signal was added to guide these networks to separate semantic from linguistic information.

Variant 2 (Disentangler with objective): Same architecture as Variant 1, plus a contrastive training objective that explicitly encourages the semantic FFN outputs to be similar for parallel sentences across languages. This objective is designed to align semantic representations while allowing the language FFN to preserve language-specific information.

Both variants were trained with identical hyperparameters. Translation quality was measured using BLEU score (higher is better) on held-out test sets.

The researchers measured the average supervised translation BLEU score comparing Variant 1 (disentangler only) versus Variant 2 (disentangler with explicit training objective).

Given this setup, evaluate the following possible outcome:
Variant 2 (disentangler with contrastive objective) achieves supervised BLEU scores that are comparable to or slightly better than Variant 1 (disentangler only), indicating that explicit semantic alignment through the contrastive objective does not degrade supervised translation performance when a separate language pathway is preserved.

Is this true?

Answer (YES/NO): YES